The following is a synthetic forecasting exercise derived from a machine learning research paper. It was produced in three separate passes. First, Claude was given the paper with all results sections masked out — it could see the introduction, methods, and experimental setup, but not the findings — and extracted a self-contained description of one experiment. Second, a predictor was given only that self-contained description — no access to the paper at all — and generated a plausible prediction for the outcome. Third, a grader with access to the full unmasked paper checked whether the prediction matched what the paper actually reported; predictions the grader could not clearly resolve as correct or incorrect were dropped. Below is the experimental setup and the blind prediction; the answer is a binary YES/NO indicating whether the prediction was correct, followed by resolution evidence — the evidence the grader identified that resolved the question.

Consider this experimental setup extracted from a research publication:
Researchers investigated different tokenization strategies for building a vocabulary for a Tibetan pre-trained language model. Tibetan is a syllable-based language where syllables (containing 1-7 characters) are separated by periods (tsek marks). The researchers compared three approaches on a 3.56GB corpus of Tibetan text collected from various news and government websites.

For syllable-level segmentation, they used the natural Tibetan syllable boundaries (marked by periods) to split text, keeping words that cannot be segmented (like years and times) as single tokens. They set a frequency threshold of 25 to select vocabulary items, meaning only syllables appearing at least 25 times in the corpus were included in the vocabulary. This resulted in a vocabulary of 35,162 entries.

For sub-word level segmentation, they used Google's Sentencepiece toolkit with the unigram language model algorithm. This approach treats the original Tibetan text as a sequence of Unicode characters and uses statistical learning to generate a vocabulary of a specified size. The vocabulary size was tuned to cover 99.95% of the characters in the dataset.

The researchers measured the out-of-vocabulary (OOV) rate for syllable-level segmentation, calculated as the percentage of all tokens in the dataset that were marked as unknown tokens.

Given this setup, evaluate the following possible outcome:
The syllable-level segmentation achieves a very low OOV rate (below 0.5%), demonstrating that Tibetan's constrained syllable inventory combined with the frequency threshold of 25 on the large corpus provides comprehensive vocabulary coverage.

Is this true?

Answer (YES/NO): NO